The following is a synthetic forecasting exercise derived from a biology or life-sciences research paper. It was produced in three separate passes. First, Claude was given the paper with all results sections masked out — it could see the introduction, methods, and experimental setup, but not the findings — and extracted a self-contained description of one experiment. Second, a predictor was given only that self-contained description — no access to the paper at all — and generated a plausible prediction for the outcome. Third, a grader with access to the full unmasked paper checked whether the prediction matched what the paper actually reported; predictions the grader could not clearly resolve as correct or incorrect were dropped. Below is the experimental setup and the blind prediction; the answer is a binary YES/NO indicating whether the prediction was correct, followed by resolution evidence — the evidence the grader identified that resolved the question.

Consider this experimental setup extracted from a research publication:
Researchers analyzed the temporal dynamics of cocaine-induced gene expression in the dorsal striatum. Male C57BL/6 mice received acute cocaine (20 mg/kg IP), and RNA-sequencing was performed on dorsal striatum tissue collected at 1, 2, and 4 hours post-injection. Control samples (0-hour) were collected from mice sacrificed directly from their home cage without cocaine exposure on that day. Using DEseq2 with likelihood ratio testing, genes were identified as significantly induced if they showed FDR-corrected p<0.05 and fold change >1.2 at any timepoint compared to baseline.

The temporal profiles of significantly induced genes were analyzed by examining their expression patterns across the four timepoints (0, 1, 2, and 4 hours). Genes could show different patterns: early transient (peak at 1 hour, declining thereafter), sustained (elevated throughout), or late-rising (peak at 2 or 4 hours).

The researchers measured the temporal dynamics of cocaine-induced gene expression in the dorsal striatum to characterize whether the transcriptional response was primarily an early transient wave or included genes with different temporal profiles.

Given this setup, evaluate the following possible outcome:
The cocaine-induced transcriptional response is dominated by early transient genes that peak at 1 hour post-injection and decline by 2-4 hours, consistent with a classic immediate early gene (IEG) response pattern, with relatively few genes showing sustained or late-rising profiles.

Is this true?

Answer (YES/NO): NO